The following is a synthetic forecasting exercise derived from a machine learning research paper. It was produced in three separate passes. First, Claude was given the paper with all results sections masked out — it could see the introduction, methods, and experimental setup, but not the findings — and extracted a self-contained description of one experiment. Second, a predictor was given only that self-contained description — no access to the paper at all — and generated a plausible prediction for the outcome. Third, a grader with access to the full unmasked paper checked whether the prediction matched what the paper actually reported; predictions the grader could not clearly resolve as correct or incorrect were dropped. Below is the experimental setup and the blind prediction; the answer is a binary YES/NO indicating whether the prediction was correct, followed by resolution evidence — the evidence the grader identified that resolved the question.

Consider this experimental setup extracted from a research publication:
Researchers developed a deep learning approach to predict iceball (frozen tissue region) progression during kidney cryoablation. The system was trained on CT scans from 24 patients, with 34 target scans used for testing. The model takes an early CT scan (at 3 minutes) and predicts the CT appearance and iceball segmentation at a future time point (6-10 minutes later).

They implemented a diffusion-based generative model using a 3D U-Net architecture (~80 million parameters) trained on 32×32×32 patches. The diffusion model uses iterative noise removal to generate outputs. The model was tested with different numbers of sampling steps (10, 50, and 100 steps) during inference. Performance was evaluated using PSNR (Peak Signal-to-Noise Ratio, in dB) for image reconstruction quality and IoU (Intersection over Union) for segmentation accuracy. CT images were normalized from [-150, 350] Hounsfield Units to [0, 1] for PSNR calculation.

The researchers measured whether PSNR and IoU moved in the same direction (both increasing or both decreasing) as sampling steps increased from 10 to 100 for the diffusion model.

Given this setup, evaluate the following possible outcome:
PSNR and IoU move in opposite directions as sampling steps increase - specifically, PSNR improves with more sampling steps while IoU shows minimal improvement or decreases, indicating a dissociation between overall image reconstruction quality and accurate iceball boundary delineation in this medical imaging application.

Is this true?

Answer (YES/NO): YES